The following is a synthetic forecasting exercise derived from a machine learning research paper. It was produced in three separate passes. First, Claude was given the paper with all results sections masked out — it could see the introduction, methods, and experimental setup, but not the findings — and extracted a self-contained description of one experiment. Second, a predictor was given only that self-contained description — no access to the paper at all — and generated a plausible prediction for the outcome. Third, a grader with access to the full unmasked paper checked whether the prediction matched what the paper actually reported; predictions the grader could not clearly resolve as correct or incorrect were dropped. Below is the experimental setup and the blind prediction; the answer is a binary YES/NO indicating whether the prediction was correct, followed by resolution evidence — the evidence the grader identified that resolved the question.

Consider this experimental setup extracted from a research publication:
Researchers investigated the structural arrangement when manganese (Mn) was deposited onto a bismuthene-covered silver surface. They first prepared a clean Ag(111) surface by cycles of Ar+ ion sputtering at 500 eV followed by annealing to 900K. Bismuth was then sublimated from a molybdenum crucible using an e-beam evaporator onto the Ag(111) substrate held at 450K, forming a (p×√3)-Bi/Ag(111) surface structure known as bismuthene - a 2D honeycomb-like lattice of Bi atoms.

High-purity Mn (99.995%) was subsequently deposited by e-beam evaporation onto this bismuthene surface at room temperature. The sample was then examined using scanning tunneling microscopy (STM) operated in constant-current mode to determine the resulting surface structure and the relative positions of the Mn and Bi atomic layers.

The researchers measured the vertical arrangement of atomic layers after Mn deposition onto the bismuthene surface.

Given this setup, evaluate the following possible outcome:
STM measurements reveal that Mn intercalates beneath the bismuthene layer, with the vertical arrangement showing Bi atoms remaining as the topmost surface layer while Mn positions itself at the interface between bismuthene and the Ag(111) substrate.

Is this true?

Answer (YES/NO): YES